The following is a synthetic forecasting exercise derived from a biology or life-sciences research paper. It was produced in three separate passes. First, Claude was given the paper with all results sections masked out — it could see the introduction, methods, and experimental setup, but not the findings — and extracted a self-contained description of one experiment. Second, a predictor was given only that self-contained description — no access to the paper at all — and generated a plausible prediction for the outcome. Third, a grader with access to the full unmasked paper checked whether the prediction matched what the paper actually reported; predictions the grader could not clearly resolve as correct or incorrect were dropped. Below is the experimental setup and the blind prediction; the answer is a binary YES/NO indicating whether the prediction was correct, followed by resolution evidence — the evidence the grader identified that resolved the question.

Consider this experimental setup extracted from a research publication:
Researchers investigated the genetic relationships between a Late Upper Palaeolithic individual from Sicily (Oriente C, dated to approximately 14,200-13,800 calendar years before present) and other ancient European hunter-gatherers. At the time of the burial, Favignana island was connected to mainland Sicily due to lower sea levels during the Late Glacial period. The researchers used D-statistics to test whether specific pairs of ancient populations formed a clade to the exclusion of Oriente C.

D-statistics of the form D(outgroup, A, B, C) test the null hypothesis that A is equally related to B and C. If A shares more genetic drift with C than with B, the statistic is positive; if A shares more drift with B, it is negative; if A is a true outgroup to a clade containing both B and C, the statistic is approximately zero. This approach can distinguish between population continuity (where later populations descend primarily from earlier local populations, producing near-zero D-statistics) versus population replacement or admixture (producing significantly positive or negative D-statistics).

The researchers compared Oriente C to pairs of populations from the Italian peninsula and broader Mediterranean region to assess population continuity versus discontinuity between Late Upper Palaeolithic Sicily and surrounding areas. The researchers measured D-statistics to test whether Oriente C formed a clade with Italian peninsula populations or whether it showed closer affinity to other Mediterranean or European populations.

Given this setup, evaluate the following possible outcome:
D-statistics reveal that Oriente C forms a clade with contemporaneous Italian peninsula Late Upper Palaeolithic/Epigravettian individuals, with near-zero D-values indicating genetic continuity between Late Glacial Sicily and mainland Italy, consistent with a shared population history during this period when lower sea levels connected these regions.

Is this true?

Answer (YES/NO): NO